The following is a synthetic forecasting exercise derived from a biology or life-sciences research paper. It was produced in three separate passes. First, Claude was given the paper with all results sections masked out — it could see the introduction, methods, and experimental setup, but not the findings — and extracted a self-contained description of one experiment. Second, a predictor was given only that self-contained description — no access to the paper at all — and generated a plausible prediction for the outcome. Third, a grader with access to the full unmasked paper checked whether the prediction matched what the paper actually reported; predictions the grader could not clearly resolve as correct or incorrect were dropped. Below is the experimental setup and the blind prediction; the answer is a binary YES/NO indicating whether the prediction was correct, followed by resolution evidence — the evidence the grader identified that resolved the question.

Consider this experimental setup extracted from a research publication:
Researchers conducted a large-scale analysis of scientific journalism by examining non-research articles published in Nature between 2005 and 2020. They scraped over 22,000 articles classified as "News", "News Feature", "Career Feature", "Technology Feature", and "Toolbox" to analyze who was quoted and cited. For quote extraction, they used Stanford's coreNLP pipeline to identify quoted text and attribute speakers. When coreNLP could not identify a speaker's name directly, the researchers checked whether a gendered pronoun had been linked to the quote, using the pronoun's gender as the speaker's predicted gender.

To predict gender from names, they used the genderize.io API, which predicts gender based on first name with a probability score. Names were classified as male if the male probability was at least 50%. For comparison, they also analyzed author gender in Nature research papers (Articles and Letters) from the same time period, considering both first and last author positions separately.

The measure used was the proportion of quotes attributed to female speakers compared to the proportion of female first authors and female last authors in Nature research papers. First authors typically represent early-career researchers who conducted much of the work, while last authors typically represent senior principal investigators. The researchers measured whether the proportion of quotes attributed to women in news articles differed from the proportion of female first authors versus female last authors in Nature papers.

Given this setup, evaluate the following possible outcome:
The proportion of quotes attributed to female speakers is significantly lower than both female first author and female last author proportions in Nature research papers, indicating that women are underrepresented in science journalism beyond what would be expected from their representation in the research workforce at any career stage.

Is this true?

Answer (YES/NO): NO